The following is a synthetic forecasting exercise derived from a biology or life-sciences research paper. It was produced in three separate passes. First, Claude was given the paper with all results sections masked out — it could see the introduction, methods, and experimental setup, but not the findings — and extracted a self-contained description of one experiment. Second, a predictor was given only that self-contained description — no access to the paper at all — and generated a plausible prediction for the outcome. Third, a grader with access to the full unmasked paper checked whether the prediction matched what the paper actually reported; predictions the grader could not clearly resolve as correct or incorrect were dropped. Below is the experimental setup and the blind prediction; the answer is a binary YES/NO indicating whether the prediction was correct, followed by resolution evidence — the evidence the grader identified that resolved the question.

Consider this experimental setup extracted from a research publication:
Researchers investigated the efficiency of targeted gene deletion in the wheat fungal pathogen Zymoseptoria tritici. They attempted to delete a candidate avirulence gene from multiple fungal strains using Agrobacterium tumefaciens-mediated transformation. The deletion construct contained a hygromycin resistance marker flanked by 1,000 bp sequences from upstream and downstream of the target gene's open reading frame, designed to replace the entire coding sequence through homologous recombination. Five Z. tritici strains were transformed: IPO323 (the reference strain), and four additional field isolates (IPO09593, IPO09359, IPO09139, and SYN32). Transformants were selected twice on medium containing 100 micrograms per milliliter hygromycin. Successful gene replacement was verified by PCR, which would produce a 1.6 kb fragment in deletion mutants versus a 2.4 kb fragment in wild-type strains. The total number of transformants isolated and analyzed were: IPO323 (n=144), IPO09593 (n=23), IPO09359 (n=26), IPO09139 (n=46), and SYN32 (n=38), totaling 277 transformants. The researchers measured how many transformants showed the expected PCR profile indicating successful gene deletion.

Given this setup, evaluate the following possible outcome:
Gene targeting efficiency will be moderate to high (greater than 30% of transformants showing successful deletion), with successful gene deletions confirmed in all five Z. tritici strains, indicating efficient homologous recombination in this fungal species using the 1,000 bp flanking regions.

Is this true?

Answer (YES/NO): NO